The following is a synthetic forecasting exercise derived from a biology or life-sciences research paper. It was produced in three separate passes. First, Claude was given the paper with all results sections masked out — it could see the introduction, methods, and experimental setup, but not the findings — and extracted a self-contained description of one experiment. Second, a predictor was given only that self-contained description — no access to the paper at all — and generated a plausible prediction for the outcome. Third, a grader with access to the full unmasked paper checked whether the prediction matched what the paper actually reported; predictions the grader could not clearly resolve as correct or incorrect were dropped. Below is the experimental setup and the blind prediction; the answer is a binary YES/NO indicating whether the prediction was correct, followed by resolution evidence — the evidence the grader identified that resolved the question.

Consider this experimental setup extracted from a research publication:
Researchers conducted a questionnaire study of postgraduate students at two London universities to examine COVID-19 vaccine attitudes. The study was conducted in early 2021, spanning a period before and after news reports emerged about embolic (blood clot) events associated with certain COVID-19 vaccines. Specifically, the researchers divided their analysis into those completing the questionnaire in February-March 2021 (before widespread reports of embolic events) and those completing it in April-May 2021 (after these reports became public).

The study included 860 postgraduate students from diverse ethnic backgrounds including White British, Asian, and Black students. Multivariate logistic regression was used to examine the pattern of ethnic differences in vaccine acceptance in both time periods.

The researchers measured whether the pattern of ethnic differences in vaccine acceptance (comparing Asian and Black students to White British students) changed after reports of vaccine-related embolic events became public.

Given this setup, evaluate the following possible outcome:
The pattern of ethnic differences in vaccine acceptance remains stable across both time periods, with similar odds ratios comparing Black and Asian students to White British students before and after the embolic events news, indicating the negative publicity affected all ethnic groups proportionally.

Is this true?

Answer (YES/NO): YES